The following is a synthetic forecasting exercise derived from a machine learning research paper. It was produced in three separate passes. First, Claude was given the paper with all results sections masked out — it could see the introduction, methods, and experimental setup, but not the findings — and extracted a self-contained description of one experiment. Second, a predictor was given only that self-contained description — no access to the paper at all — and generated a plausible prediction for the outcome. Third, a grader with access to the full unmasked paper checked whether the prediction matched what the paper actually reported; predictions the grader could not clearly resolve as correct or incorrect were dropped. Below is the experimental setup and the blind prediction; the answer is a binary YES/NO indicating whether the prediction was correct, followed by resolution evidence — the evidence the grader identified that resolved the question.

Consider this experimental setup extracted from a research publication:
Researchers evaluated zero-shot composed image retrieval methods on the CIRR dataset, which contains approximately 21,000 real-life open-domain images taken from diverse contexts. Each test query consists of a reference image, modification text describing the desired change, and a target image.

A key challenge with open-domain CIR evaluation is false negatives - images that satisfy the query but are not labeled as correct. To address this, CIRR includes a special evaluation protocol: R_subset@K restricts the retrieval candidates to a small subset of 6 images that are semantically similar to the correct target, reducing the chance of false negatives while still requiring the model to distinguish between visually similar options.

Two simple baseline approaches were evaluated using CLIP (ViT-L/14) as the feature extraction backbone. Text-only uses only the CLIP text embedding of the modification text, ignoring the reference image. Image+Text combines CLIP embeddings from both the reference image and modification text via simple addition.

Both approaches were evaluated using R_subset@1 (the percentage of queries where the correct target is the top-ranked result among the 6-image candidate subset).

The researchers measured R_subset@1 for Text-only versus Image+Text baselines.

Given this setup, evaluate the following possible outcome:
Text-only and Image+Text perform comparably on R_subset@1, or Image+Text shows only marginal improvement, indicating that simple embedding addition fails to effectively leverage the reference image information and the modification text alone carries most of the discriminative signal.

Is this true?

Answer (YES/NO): NO